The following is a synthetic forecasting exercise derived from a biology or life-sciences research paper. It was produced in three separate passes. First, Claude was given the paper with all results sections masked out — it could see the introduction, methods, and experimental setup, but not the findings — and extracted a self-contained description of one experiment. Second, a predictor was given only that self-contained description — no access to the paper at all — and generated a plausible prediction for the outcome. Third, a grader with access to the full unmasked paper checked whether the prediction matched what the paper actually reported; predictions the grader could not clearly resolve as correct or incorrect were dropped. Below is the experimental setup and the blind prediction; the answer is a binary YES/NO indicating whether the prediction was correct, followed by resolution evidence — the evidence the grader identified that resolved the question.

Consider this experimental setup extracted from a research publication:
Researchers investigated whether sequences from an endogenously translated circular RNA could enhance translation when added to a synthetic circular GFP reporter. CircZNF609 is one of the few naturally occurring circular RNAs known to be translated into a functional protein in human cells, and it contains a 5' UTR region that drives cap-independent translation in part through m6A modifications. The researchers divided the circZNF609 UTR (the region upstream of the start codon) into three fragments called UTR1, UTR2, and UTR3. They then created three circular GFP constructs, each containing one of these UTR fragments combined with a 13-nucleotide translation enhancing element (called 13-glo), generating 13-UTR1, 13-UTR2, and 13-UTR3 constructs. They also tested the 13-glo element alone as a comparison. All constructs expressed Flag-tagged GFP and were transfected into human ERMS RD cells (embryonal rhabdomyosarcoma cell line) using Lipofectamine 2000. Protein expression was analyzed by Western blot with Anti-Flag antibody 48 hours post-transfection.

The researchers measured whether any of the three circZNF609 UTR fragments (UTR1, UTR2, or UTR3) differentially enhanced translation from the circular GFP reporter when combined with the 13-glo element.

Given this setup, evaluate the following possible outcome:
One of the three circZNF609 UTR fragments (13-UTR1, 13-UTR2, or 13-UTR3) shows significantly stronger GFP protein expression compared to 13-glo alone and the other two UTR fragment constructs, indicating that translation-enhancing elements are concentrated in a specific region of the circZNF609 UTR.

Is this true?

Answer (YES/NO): YES